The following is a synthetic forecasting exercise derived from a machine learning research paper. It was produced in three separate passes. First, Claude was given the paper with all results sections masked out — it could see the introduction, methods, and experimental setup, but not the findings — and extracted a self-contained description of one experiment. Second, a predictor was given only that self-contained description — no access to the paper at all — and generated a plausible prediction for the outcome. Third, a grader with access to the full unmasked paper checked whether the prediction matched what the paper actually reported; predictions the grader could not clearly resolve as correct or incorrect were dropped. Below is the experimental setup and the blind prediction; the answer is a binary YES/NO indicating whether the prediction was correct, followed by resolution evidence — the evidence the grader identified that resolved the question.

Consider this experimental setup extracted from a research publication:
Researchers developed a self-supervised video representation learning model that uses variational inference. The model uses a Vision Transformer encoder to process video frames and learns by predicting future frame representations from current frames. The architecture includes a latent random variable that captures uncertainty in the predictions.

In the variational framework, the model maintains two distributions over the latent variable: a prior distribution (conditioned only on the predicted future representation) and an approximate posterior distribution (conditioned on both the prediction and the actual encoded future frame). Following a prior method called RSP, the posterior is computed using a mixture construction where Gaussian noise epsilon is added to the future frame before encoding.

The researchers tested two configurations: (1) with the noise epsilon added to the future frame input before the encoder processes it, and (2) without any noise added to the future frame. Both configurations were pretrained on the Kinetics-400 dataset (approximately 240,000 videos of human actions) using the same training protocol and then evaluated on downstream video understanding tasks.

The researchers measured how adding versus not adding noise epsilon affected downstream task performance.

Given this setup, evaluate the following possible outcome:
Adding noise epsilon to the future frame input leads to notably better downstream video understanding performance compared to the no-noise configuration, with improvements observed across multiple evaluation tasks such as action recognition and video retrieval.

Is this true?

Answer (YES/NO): NO